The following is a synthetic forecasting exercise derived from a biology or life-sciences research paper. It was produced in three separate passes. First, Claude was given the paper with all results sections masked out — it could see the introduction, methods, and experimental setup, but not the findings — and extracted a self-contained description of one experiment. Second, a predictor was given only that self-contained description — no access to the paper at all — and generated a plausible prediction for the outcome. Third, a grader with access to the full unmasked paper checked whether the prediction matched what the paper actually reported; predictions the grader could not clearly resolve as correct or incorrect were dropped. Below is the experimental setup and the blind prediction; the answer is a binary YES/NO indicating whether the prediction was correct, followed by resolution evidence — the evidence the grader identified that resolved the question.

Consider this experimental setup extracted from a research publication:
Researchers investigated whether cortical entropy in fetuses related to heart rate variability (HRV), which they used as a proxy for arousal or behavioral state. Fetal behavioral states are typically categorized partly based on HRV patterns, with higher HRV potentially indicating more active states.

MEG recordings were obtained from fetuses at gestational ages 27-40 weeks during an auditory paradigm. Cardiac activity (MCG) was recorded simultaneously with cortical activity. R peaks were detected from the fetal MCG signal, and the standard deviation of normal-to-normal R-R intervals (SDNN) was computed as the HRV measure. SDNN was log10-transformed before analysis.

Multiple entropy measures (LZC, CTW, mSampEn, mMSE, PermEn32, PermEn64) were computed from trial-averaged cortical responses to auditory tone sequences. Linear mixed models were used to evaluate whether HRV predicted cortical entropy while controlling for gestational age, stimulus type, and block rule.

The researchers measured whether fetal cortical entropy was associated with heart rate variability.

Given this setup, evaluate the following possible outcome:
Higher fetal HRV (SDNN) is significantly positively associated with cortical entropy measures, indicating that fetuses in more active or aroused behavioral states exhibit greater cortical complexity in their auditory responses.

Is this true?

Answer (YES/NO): NO